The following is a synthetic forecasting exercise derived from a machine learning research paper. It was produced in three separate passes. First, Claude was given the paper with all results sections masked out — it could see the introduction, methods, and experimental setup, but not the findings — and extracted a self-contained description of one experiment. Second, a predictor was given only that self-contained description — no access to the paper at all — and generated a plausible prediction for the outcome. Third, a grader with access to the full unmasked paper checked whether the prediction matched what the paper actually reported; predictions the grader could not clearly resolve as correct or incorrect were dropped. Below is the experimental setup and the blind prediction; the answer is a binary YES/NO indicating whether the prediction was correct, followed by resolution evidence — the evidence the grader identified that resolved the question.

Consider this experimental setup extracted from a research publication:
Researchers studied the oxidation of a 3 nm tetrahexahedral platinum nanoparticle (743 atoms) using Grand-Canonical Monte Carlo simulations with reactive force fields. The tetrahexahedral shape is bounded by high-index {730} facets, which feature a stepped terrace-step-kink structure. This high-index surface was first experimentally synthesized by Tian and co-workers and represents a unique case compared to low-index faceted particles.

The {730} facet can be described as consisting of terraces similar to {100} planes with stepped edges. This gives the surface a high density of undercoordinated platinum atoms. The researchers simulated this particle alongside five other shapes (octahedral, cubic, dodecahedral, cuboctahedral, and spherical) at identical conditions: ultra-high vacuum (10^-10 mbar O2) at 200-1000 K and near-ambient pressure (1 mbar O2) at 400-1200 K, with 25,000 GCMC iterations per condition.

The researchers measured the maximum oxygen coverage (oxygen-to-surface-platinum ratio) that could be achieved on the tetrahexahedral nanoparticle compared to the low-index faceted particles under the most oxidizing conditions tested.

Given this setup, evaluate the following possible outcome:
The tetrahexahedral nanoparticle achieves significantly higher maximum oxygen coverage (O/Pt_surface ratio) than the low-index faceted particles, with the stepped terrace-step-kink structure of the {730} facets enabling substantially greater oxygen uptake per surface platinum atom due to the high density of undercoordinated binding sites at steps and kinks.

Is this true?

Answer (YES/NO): NO